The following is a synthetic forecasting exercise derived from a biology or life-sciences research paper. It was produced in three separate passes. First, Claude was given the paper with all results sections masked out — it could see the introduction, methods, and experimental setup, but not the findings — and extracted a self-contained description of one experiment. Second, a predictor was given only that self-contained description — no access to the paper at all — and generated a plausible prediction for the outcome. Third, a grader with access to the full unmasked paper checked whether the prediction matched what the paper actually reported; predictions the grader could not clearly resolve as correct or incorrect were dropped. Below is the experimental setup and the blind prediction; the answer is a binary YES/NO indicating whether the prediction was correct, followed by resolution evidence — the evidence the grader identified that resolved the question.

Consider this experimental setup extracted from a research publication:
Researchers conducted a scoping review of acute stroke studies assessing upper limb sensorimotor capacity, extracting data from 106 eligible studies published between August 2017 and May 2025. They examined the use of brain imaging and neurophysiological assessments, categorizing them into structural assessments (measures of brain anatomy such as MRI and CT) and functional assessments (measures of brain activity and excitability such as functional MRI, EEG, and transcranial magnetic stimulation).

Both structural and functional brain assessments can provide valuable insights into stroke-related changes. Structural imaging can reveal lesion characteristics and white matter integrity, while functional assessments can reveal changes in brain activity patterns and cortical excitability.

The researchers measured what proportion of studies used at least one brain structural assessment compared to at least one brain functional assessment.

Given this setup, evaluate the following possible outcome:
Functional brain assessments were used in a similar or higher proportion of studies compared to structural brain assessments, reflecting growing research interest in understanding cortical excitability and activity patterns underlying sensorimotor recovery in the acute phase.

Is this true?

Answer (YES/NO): NO